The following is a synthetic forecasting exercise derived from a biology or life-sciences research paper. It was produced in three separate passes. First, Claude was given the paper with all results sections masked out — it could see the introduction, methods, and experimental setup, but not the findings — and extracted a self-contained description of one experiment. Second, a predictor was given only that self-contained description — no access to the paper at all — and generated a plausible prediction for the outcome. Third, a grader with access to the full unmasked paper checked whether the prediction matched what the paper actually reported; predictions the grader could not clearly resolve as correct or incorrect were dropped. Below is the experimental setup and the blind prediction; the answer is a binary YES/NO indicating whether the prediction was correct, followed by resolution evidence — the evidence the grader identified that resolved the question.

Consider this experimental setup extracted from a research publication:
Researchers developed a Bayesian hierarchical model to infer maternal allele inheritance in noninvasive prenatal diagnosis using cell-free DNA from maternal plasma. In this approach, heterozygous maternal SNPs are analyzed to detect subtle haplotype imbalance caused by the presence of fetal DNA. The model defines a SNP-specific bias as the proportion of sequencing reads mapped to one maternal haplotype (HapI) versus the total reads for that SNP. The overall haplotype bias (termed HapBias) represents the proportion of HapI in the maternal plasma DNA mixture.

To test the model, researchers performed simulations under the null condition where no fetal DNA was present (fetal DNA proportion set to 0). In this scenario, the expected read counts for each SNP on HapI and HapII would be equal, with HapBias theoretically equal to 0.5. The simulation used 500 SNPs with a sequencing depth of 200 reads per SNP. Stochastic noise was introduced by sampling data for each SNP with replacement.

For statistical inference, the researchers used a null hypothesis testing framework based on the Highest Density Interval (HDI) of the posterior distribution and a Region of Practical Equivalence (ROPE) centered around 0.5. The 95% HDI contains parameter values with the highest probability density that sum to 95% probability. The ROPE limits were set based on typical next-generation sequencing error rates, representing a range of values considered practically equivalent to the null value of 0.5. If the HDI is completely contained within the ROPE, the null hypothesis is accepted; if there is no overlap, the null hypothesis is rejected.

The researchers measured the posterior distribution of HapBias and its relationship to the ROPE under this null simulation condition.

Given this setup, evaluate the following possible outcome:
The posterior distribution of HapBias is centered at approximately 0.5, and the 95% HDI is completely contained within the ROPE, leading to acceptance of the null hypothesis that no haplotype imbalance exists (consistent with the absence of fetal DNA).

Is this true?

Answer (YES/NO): YES